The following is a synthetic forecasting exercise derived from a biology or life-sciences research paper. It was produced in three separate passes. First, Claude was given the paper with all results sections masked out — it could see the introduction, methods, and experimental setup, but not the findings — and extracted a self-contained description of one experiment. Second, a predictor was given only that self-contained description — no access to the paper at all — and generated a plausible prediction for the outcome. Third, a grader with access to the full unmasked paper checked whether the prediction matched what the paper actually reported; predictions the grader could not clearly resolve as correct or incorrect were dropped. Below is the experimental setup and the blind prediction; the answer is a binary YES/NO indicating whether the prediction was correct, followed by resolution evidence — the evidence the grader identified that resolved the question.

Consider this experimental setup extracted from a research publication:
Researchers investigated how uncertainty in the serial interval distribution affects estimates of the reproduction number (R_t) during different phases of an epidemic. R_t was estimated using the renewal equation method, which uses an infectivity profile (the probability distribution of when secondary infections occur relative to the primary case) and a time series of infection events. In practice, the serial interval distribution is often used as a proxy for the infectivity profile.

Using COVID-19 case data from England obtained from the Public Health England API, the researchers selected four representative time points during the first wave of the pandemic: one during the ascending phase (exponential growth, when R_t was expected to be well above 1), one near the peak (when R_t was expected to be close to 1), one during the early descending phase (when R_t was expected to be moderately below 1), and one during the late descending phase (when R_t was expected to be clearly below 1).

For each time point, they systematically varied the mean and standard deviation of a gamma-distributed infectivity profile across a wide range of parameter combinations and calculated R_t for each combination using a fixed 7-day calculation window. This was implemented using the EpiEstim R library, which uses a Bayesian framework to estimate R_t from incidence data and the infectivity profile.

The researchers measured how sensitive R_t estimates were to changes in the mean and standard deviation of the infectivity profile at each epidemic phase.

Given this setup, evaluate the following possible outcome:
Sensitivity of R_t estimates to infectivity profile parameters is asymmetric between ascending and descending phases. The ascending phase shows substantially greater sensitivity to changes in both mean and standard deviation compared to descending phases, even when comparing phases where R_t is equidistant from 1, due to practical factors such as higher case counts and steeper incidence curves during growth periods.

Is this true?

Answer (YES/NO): NO